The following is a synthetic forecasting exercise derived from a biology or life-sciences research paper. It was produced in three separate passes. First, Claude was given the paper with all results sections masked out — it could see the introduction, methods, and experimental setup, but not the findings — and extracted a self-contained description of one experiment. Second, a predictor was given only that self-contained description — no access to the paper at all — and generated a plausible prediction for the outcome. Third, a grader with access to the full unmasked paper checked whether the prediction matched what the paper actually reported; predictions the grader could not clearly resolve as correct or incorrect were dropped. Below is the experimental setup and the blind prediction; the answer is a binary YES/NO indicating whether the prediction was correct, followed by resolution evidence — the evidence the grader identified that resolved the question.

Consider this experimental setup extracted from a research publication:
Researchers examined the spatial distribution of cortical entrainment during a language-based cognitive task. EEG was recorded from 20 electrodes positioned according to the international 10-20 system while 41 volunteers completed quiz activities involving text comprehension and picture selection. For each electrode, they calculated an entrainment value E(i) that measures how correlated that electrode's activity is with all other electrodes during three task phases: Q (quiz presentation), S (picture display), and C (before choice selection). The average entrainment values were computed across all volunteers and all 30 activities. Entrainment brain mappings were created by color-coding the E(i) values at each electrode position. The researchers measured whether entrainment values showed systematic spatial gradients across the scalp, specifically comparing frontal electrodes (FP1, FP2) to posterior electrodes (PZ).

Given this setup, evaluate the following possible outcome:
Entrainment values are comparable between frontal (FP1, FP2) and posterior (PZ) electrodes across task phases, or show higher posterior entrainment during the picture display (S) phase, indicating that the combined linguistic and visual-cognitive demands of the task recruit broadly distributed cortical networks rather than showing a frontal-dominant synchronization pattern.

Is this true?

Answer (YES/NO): NO